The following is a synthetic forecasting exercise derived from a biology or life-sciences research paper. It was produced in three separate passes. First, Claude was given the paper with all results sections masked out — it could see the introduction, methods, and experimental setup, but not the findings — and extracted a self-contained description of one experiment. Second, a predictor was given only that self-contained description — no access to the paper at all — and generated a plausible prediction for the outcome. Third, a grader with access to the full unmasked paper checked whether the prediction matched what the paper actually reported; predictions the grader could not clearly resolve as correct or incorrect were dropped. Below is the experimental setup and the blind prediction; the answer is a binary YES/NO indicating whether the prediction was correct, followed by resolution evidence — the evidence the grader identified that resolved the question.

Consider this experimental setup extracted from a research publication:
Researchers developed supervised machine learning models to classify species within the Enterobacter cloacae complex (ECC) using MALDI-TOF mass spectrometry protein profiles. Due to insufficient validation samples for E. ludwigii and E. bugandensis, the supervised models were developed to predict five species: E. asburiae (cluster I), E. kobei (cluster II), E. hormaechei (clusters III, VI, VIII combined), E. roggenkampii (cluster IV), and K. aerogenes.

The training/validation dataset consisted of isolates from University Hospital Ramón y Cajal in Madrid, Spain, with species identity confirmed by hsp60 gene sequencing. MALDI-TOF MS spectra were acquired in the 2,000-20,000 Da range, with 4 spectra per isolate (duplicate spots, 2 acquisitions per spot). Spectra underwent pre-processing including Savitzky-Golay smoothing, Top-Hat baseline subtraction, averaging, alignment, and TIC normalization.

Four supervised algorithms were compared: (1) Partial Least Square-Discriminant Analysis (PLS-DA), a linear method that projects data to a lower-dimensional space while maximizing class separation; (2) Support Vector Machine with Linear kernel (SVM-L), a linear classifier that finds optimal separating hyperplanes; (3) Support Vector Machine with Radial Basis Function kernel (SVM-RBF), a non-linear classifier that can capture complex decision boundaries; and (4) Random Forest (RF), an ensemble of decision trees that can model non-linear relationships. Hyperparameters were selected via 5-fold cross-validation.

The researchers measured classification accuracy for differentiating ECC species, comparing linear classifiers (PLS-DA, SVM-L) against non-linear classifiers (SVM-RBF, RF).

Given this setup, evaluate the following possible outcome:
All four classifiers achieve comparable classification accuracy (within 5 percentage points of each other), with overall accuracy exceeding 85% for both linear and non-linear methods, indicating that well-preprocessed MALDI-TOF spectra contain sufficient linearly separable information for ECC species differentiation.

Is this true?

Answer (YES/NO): NO